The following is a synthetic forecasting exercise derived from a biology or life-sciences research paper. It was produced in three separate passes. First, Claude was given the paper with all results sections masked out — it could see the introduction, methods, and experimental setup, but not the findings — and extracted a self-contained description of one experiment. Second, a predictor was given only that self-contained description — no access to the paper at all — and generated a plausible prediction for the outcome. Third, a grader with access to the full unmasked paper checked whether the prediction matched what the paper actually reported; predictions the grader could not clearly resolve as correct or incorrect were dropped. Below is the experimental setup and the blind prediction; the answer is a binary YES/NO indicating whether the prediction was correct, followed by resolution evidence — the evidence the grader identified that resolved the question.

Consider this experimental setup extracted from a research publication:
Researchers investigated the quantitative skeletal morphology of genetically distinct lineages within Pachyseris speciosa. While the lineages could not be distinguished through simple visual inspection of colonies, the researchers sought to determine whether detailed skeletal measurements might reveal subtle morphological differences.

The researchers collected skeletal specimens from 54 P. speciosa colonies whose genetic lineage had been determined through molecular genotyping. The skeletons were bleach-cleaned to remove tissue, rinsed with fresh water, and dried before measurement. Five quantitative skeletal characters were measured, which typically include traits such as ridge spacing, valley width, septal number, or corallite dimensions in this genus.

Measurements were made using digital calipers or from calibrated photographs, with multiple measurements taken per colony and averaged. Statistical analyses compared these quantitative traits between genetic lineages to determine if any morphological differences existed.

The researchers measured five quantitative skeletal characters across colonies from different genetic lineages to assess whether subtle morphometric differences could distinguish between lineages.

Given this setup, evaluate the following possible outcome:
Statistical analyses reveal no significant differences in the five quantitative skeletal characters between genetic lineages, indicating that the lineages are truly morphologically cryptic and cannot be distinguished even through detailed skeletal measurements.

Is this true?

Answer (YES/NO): NO